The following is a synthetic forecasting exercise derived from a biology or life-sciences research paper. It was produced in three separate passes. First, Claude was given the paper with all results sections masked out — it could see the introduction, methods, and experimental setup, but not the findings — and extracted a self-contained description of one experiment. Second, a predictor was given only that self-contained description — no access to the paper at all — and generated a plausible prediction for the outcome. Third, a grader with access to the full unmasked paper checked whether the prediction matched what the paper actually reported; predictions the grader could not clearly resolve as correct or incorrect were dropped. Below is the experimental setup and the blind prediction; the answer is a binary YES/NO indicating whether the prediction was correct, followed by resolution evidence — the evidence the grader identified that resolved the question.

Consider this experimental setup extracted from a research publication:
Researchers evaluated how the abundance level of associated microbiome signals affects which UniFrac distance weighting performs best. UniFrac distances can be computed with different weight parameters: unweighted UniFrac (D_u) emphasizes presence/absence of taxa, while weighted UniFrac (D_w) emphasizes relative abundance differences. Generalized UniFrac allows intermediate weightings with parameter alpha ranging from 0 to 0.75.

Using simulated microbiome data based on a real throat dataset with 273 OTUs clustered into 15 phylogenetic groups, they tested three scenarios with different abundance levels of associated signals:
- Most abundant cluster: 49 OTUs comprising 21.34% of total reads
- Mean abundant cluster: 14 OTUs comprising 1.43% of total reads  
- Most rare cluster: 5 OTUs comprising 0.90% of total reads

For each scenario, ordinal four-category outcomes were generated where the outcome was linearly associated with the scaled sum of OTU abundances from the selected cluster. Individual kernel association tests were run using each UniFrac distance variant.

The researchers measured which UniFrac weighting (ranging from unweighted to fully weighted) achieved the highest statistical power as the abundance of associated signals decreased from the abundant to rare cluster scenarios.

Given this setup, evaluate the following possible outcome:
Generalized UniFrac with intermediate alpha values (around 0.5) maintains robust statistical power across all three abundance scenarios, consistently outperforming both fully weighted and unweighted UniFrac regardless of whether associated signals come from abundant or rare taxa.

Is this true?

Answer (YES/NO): NO